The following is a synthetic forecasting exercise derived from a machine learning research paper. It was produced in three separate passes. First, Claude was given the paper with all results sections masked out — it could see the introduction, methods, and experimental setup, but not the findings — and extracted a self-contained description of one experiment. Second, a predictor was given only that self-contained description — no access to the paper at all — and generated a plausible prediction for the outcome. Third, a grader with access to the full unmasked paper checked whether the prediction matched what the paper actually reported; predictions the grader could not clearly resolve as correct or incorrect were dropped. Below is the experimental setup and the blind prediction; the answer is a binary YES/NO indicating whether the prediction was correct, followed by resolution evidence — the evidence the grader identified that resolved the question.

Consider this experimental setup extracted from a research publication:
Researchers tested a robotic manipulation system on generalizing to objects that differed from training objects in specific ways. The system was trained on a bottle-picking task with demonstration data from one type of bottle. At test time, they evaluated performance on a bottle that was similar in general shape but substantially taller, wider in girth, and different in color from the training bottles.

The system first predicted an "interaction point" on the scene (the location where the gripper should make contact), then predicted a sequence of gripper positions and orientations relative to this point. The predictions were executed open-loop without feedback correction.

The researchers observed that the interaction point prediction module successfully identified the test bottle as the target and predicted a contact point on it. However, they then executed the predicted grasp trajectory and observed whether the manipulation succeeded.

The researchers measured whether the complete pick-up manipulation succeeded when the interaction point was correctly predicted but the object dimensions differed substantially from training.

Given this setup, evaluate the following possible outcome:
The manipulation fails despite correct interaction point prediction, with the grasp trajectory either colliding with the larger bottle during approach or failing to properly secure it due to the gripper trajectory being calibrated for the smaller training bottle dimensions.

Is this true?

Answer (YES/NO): YES